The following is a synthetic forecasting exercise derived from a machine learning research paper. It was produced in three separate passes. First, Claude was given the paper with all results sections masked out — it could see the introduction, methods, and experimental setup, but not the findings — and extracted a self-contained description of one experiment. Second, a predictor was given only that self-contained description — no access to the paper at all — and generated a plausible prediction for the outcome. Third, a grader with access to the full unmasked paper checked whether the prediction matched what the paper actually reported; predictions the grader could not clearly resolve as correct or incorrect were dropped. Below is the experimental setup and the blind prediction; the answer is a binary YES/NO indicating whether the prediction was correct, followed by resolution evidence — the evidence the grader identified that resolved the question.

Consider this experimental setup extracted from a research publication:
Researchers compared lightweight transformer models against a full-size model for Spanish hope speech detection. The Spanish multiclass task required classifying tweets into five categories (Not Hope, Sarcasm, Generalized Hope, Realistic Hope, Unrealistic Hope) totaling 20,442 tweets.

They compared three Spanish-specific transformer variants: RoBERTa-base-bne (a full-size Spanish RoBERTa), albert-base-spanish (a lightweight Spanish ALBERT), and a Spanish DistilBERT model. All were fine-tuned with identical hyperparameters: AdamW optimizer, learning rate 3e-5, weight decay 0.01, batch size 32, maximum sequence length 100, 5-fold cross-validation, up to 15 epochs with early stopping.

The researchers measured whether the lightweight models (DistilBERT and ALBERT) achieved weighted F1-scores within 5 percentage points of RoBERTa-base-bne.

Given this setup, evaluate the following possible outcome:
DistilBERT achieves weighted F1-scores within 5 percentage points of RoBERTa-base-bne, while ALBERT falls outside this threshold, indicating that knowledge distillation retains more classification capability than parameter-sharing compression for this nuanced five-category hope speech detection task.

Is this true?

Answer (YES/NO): NO